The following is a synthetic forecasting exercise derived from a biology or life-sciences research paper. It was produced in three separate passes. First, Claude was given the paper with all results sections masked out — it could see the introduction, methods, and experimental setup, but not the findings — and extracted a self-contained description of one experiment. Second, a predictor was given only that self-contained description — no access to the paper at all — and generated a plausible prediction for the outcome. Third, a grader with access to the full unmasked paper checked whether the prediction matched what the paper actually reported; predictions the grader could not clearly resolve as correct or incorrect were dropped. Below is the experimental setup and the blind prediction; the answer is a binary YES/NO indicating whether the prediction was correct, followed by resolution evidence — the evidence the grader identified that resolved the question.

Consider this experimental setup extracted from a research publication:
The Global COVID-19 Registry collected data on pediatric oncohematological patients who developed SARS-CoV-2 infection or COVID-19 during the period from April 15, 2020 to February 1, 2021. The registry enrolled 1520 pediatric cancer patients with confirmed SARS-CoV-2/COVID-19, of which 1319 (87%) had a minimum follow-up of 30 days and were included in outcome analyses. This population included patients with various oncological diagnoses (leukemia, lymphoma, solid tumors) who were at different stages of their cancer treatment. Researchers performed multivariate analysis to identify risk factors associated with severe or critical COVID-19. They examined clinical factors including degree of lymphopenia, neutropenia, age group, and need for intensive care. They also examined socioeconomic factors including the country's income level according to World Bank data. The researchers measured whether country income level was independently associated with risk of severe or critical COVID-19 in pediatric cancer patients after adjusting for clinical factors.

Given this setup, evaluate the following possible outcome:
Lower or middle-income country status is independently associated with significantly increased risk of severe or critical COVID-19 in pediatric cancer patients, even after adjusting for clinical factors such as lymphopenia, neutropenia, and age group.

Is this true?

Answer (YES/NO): YES